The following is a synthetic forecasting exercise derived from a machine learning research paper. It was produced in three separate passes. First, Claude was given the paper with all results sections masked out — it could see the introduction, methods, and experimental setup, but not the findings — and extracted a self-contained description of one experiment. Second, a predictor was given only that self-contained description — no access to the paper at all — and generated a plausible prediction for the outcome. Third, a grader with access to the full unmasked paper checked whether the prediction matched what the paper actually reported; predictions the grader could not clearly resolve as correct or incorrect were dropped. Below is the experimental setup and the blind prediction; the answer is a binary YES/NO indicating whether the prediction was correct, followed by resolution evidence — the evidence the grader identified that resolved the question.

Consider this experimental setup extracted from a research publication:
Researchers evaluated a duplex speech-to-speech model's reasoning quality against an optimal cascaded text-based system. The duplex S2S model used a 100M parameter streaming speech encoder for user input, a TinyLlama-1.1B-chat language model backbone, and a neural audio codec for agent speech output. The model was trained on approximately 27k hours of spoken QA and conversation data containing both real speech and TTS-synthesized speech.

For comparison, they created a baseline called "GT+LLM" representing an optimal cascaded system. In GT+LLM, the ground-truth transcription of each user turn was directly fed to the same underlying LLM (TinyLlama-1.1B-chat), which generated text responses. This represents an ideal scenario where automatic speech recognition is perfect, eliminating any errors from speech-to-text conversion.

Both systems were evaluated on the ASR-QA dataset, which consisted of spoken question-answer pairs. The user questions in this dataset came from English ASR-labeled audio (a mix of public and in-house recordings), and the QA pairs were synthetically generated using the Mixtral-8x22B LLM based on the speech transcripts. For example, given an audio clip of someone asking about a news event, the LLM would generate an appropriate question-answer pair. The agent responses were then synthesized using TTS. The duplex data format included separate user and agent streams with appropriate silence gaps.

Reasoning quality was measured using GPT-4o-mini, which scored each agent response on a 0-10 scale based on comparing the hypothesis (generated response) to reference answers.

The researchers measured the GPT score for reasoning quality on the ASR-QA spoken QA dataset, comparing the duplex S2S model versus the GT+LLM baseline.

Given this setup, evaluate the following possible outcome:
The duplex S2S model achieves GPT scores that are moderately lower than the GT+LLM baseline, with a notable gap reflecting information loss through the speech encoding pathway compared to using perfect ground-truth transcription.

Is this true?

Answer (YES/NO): NO